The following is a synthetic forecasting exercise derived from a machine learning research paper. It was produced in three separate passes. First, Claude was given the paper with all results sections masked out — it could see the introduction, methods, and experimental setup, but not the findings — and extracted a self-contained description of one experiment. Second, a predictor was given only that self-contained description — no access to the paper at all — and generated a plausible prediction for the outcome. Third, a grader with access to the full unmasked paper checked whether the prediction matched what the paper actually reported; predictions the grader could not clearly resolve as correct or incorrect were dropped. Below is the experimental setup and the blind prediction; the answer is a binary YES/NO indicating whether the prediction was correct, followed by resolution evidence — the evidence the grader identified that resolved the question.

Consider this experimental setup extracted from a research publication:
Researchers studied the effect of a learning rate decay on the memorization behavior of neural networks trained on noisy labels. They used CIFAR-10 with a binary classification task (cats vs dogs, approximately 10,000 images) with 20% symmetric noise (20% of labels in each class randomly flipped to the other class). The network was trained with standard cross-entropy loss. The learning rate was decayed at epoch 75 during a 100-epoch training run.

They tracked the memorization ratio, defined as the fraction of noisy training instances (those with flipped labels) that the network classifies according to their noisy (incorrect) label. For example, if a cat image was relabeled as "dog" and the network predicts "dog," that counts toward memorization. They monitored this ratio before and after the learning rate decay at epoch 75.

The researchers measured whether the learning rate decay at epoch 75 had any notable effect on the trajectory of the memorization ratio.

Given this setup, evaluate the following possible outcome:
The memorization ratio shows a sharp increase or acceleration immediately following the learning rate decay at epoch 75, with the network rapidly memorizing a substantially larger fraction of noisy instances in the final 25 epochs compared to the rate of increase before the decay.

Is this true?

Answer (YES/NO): YES